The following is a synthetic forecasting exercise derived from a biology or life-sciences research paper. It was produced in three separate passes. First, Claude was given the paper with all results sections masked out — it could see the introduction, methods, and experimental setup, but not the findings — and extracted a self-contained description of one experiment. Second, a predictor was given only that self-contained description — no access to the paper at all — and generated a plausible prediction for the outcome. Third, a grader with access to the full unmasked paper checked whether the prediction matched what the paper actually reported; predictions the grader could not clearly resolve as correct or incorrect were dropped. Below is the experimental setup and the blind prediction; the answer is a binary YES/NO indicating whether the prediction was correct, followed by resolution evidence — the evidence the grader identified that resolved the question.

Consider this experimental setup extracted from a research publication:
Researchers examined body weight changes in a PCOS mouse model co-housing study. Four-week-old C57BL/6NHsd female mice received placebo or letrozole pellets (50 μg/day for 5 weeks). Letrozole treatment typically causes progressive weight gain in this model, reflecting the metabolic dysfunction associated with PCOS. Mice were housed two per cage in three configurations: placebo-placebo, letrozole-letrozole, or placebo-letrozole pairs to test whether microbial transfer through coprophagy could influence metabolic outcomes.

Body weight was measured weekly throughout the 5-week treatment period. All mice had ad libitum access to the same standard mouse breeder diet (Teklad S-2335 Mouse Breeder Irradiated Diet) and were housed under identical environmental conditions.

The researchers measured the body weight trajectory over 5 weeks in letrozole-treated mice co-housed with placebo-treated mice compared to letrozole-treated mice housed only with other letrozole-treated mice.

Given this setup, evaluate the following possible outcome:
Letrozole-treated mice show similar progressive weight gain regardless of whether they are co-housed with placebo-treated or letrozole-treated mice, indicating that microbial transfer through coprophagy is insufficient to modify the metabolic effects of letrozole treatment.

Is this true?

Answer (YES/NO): NO